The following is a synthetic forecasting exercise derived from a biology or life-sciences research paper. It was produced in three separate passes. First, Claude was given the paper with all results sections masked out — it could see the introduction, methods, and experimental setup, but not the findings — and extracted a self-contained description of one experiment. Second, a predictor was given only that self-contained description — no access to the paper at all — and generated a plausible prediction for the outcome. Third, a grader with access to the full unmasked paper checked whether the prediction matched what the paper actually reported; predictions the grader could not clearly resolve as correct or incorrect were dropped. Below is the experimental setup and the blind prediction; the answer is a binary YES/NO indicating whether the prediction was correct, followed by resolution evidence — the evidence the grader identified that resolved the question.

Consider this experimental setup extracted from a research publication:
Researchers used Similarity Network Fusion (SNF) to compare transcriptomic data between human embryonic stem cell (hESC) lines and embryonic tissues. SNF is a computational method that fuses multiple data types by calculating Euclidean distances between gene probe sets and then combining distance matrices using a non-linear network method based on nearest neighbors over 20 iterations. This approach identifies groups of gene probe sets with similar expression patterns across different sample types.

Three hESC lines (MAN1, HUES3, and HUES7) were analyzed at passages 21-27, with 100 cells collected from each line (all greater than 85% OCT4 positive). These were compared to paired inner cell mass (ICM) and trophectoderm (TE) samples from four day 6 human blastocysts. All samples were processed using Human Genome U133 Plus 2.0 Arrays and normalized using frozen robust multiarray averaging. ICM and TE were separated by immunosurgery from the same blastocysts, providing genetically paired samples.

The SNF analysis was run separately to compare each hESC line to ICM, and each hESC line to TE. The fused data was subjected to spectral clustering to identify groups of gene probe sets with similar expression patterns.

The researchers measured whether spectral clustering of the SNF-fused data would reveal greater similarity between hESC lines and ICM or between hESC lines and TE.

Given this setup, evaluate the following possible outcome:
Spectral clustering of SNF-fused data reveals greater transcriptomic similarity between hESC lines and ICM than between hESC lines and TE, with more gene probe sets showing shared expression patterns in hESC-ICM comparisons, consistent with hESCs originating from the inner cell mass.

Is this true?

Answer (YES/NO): NO